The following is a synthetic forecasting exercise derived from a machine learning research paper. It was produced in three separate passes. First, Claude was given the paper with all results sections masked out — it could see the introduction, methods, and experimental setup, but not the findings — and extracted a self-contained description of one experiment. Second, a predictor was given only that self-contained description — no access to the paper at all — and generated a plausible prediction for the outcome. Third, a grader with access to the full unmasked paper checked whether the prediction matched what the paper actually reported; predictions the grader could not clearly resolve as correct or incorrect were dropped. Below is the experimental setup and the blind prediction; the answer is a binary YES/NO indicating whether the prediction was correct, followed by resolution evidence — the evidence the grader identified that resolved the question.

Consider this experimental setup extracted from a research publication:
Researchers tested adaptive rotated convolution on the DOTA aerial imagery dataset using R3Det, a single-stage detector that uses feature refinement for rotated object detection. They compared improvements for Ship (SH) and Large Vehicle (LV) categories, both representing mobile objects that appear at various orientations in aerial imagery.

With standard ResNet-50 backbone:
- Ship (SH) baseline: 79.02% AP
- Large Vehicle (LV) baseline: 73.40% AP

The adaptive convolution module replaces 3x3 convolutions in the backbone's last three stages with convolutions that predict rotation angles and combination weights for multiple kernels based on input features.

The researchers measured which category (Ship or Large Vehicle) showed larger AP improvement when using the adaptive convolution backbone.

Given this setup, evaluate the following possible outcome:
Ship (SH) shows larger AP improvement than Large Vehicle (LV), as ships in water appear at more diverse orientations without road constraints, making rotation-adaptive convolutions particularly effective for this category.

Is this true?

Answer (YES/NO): YES